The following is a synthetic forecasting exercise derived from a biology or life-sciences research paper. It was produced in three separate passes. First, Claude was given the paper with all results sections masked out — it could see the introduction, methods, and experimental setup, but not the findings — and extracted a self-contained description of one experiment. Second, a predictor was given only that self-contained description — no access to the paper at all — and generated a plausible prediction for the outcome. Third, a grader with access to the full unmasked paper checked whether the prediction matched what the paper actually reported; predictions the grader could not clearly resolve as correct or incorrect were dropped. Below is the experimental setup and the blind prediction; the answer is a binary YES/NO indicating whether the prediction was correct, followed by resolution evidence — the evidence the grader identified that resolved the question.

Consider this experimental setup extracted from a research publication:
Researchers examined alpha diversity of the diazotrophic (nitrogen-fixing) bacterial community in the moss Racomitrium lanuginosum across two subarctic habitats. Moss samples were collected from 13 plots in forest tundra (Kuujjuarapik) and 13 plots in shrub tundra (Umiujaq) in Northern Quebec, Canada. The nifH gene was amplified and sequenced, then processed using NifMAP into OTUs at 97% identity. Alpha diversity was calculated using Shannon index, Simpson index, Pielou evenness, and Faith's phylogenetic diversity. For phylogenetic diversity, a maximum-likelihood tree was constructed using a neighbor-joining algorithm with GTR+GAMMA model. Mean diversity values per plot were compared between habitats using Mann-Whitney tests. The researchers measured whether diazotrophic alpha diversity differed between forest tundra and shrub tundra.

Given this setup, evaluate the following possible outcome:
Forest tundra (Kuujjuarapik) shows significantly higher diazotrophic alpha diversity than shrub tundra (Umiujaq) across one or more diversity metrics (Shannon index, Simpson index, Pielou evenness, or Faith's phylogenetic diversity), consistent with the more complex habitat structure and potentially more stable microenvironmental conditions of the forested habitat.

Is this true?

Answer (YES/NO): NO